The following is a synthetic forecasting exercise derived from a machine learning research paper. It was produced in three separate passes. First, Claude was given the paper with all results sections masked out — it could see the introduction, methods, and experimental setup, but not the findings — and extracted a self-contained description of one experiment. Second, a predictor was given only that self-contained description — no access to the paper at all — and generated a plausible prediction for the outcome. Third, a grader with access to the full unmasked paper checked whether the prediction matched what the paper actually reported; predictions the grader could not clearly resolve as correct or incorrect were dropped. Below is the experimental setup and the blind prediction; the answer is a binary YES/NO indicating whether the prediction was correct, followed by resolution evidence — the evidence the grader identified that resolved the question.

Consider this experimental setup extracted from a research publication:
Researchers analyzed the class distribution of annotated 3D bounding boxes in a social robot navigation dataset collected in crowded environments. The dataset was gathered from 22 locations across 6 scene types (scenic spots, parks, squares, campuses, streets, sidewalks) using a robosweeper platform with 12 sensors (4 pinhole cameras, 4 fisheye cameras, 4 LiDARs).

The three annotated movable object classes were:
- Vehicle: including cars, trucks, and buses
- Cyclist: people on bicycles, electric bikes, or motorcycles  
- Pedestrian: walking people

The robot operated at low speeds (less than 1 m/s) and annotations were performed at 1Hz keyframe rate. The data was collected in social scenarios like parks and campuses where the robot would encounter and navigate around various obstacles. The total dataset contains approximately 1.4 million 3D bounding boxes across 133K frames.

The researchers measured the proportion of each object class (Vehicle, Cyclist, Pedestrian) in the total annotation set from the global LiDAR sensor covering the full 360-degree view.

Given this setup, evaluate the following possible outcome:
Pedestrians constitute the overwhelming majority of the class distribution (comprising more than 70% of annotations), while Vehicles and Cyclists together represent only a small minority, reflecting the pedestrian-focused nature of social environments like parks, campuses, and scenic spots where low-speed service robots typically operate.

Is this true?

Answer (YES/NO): NO